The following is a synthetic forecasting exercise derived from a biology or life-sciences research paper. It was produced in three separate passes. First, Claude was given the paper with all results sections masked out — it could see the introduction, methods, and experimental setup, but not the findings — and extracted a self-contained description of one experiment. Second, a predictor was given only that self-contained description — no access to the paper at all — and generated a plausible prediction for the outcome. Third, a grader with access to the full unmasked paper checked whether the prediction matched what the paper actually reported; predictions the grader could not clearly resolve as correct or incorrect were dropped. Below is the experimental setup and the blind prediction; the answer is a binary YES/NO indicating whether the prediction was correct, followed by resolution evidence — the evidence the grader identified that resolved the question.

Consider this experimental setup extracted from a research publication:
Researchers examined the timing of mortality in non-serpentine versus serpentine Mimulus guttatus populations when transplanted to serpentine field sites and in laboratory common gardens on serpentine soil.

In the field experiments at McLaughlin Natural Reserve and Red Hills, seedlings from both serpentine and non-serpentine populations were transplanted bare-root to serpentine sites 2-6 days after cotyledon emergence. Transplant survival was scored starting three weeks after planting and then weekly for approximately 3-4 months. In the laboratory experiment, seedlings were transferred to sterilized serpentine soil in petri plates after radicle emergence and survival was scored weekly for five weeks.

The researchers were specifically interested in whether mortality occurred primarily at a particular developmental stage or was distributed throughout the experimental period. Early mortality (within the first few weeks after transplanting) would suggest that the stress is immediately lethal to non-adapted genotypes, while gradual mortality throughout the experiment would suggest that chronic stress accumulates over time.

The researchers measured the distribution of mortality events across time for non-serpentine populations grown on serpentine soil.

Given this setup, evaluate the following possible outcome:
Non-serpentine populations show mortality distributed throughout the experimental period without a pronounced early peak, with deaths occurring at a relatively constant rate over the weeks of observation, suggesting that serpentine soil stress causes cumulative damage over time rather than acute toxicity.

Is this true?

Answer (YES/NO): NO